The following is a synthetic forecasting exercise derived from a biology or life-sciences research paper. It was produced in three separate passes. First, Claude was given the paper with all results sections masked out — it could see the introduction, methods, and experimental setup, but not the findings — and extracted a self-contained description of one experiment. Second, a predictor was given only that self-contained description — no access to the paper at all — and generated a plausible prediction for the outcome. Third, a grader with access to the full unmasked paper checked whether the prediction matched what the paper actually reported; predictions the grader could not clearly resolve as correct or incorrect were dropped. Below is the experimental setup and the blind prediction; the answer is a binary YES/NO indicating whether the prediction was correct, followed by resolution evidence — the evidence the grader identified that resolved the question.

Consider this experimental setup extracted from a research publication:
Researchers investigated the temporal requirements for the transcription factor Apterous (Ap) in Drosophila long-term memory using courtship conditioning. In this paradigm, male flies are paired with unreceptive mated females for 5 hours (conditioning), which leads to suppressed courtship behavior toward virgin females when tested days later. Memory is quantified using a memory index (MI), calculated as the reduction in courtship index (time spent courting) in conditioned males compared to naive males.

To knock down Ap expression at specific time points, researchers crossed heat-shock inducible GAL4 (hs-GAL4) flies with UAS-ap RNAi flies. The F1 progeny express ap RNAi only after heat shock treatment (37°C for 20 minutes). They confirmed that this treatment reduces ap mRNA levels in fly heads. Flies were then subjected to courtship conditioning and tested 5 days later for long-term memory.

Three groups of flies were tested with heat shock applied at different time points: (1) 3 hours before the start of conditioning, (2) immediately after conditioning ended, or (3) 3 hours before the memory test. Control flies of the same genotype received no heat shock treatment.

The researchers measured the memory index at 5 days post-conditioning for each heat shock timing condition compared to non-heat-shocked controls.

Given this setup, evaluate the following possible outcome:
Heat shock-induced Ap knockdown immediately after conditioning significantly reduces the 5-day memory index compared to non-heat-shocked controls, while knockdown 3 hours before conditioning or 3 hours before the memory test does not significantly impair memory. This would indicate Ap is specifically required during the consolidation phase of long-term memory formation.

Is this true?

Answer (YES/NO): NO